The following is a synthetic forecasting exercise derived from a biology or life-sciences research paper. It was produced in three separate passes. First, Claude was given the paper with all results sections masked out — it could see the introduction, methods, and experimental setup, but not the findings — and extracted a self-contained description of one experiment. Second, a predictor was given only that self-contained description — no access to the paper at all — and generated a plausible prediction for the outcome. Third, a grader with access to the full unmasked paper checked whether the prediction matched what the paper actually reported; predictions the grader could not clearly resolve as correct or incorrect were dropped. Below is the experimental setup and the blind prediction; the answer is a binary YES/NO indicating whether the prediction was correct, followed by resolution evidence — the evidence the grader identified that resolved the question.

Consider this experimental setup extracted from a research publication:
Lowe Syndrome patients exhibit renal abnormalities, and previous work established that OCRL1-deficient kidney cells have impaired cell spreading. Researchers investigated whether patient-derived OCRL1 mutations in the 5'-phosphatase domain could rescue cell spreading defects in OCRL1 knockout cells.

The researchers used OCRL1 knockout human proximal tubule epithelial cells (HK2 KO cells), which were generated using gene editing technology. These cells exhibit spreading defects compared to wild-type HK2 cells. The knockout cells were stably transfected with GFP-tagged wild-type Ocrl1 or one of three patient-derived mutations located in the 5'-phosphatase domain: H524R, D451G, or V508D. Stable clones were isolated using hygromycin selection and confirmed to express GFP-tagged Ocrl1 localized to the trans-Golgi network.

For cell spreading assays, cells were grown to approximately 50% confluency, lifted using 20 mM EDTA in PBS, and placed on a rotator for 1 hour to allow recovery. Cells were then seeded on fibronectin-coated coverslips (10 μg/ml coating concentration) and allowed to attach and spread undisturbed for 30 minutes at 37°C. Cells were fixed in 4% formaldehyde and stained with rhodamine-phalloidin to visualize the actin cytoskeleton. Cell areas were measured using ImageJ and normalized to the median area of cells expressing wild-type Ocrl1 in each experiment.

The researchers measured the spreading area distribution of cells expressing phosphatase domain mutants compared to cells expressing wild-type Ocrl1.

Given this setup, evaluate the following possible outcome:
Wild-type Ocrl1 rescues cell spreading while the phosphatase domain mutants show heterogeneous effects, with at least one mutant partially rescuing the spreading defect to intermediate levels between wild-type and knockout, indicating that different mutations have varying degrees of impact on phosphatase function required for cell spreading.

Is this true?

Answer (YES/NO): YES